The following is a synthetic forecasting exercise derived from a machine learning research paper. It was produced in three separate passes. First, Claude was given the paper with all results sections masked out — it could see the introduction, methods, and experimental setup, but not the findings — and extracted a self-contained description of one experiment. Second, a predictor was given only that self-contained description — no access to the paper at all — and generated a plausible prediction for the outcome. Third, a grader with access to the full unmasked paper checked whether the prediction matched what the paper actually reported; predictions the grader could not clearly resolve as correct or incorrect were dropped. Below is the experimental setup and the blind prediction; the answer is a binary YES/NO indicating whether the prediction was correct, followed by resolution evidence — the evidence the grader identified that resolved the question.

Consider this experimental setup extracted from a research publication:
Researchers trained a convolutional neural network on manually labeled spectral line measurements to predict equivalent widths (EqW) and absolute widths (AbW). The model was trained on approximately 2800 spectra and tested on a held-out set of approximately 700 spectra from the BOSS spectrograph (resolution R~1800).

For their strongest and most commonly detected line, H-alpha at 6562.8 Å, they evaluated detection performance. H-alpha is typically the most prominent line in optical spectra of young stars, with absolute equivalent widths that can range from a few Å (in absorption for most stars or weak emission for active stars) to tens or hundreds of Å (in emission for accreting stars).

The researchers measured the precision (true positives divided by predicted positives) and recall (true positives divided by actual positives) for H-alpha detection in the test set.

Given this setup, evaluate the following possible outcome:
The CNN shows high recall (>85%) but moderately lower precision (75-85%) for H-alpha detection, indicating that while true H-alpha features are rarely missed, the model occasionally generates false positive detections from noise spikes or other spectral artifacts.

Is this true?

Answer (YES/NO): NO